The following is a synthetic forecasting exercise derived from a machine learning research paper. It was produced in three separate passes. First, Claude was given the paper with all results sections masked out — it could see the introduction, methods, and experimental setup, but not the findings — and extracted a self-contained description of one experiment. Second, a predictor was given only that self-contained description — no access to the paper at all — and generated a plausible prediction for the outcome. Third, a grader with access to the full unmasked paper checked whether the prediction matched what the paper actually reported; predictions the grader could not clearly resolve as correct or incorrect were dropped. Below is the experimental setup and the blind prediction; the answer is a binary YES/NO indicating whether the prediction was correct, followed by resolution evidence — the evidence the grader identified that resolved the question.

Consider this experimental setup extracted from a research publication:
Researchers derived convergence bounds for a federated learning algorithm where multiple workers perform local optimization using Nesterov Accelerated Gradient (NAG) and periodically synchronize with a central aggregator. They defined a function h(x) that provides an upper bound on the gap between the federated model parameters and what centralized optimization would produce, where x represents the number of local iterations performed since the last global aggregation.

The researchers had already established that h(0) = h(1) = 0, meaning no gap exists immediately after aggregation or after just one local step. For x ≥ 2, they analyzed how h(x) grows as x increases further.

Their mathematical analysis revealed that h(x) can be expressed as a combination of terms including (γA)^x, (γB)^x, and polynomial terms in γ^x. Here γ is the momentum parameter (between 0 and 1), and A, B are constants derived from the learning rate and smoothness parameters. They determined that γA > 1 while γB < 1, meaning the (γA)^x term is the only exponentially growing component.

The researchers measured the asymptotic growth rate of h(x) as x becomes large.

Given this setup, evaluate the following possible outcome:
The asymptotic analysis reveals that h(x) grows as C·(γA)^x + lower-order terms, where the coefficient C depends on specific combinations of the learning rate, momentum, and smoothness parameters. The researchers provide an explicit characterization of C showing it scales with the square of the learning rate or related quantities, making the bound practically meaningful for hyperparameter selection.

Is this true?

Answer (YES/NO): NO